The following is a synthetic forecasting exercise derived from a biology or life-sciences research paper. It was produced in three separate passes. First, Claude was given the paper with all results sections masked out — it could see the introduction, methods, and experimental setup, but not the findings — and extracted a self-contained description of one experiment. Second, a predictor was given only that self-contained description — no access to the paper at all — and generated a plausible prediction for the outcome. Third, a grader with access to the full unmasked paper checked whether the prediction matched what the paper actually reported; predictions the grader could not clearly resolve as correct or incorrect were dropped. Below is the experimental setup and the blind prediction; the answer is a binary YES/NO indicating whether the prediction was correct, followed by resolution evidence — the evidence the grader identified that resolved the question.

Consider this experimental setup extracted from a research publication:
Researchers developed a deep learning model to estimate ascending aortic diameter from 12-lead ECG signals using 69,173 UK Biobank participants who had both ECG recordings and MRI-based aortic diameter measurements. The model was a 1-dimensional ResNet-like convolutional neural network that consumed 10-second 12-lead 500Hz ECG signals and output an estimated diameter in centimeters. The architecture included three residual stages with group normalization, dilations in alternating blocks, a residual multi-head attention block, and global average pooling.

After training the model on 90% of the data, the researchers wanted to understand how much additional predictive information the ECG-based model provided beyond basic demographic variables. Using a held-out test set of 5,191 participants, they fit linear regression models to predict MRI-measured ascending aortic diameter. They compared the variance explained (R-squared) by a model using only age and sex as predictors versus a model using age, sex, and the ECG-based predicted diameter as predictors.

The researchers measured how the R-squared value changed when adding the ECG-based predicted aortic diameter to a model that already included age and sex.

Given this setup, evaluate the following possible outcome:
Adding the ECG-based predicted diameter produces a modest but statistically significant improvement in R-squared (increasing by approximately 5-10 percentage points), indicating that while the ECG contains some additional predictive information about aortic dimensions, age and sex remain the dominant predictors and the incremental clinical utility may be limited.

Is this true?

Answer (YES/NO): NO